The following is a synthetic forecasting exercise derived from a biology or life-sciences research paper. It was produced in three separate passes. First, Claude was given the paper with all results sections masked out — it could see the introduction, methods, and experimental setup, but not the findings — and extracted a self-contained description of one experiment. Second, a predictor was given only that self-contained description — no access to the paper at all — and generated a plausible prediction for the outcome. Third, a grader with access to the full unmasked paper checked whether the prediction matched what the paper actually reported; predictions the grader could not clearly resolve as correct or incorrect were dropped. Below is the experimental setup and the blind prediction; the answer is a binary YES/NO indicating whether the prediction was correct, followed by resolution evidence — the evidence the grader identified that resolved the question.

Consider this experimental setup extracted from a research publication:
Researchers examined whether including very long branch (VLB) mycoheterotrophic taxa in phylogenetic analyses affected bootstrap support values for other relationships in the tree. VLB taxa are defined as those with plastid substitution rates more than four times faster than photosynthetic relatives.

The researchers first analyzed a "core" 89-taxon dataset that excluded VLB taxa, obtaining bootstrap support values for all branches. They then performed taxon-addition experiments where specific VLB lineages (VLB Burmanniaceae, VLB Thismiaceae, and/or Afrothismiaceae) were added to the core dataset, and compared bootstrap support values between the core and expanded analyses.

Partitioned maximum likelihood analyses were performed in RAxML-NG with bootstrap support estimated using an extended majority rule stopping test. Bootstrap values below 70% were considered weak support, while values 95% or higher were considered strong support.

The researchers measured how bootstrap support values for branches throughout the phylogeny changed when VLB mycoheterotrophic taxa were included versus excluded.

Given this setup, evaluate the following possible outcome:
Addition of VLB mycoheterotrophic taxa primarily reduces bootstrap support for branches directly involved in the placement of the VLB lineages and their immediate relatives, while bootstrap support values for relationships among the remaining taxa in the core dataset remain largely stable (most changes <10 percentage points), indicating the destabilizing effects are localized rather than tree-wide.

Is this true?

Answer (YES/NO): NO